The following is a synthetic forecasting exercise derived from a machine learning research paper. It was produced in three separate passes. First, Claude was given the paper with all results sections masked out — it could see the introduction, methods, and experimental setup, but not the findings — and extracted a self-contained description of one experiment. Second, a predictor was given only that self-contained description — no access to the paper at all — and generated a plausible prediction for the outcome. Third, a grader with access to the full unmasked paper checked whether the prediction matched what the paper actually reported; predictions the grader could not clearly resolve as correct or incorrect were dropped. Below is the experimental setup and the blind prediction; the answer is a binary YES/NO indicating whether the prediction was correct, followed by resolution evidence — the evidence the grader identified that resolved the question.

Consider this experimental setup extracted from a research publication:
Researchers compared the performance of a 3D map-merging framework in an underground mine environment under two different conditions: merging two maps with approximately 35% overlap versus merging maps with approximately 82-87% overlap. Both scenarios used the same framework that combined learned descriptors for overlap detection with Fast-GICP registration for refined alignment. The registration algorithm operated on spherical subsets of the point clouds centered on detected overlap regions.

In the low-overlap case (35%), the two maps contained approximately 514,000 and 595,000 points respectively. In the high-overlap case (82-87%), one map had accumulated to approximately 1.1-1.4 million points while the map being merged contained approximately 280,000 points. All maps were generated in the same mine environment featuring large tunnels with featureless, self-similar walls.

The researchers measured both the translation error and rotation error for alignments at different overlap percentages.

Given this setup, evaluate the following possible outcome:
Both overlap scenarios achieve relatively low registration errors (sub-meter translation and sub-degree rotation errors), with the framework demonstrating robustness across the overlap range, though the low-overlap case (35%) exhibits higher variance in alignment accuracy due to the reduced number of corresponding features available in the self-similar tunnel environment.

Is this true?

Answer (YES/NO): NO